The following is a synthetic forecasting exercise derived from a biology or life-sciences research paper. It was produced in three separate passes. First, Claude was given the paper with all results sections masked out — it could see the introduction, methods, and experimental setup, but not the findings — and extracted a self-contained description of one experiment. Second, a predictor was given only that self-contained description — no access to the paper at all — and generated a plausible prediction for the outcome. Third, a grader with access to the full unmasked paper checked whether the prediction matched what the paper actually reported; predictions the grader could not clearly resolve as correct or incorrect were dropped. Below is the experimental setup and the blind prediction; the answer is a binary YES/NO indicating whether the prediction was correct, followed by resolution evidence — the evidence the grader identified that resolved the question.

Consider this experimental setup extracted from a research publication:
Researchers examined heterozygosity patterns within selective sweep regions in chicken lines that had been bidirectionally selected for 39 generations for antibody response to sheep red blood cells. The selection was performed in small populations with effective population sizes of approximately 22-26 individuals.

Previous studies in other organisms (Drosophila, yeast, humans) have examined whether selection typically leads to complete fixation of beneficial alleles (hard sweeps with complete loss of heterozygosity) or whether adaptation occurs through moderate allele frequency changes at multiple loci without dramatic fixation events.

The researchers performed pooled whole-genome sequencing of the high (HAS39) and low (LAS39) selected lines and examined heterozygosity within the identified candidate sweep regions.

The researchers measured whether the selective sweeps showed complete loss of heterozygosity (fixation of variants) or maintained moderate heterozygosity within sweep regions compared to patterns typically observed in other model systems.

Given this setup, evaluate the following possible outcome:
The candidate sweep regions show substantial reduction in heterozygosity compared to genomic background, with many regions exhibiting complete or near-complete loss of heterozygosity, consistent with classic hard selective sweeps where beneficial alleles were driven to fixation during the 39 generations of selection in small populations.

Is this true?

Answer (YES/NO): YES